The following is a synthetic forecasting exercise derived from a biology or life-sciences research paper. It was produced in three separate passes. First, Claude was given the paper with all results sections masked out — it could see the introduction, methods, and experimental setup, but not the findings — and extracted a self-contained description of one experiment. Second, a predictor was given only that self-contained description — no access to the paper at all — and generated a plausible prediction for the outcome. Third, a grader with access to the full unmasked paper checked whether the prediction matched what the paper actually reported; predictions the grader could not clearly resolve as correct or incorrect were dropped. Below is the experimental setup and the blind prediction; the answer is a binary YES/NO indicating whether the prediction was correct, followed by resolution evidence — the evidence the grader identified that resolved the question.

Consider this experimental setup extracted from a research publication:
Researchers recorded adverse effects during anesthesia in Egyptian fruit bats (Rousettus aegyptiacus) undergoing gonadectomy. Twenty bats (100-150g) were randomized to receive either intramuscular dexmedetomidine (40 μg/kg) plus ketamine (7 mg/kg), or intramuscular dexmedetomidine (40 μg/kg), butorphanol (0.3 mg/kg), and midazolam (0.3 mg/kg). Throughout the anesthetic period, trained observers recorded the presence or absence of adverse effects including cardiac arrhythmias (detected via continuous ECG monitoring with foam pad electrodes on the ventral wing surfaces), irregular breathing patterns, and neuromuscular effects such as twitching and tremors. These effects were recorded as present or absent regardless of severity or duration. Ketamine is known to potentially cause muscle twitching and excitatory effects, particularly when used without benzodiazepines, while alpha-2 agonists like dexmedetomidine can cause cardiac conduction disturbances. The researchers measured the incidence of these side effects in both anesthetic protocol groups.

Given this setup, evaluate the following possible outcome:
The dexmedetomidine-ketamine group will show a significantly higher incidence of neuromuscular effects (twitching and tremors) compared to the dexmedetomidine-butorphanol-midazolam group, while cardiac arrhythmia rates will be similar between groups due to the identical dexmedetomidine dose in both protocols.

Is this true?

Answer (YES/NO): NO